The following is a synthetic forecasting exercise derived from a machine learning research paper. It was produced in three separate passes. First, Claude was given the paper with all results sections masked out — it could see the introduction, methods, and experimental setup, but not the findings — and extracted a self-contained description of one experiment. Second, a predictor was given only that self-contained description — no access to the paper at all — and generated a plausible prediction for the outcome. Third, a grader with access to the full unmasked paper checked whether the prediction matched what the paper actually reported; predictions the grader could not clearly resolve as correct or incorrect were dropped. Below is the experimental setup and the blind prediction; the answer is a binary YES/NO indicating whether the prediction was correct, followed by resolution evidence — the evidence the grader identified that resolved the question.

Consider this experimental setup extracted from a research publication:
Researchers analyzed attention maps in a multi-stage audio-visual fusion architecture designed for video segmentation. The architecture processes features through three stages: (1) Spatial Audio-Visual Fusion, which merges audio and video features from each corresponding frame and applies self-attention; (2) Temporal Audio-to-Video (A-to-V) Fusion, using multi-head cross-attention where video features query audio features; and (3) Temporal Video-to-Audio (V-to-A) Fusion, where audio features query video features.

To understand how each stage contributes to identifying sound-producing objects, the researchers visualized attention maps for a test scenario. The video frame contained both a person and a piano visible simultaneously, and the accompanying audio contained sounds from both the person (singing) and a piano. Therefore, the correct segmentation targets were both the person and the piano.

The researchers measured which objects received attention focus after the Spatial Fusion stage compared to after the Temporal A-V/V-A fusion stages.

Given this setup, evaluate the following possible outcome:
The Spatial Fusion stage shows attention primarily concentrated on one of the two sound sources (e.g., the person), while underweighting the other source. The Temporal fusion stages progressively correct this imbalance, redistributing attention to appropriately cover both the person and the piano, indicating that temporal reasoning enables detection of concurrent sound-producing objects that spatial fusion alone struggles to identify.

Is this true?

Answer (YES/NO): YES